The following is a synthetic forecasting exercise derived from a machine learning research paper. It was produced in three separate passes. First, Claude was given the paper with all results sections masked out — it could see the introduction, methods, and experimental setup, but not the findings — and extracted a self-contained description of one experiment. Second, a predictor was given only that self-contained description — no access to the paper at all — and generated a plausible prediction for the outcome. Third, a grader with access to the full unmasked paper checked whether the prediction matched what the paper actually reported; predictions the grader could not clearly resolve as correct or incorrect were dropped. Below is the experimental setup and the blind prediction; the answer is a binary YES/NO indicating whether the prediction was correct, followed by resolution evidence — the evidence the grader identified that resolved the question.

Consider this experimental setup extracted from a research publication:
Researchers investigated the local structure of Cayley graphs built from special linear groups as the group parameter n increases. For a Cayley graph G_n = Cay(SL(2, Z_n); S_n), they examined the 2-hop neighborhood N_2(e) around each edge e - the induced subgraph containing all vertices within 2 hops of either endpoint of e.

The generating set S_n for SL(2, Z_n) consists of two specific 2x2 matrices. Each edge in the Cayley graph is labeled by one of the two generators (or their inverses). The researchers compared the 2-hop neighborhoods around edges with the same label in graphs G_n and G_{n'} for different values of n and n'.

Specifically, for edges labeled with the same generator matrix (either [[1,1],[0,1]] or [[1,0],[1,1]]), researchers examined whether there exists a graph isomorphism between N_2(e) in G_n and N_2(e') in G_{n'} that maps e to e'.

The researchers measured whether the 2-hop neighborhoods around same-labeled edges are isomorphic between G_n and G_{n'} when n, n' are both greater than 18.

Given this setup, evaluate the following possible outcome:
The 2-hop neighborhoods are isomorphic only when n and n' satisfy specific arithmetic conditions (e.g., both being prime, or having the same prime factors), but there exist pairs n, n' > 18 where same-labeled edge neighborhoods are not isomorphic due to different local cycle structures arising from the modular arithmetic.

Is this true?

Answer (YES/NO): NO